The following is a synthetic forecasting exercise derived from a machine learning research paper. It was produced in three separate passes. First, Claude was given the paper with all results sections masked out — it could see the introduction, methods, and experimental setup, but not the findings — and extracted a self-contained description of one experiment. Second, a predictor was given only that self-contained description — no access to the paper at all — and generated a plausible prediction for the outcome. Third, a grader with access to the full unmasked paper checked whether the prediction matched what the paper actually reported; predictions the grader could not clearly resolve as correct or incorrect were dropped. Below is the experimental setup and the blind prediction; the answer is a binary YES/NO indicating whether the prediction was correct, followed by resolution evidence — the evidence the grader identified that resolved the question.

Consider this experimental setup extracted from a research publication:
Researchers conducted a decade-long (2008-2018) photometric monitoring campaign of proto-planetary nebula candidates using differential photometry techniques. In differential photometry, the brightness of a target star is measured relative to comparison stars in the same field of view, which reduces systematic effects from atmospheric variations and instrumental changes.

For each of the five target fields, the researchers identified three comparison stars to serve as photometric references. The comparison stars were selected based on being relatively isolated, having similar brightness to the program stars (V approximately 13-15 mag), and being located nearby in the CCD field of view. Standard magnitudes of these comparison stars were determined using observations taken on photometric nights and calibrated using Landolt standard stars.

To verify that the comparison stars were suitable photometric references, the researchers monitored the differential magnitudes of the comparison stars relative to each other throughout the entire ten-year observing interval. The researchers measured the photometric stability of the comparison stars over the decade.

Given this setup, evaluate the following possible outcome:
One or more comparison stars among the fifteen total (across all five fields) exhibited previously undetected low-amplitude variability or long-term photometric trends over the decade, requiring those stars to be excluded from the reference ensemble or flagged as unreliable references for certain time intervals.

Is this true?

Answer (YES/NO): NO